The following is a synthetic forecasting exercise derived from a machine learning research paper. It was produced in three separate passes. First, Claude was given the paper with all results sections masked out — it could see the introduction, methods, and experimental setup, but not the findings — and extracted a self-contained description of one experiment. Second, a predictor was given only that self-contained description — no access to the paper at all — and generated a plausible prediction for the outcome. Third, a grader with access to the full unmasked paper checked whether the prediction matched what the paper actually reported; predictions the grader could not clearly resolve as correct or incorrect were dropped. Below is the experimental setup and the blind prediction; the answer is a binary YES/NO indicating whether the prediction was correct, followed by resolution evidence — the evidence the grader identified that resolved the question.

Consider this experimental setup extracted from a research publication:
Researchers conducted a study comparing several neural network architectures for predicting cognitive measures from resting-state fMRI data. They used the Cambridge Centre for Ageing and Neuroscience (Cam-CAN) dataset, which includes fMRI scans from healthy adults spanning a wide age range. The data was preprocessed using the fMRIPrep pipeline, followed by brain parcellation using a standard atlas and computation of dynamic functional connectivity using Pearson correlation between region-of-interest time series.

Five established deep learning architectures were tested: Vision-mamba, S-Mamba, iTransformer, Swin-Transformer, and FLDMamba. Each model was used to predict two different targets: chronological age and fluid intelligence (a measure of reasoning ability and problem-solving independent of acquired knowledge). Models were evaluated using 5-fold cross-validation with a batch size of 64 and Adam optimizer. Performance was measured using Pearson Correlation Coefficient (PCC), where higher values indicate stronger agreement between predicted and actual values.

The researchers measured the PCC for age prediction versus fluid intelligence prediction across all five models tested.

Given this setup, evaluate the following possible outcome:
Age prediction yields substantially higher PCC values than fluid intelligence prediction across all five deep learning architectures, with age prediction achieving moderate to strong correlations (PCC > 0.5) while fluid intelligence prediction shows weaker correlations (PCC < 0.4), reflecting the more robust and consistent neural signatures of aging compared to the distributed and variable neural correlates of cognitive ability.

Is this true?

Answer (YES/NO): NO